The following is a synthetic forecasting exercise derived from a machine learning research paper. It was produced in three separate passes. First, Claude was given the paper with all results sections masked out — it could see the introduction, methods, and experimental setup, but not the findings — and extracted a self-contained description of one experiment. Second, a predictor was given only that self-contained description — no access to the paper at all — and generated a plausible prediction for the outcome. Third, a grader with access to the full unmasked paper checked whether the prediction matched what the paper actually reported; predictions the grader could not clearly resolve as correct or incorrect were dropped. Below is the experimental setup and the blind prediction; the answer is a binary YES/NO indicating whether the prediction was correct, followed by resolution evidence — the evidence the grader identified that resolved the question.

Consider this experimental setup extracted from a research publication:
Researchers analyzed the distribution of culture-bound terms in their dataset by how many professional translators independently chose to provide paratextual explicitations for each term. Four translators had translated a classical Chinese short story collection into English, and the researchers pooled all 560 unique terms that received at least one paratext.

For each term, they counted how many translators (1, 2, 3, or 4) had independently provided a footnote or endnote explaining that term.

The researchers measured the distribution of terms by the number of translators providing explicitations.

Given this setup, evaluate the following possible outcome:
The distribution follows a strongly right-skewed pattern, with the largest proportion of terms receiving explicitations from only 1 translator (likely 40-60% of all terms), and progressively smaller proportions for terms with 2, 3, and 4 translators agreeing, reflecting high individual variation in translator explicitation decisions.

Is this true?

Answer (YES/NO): NO